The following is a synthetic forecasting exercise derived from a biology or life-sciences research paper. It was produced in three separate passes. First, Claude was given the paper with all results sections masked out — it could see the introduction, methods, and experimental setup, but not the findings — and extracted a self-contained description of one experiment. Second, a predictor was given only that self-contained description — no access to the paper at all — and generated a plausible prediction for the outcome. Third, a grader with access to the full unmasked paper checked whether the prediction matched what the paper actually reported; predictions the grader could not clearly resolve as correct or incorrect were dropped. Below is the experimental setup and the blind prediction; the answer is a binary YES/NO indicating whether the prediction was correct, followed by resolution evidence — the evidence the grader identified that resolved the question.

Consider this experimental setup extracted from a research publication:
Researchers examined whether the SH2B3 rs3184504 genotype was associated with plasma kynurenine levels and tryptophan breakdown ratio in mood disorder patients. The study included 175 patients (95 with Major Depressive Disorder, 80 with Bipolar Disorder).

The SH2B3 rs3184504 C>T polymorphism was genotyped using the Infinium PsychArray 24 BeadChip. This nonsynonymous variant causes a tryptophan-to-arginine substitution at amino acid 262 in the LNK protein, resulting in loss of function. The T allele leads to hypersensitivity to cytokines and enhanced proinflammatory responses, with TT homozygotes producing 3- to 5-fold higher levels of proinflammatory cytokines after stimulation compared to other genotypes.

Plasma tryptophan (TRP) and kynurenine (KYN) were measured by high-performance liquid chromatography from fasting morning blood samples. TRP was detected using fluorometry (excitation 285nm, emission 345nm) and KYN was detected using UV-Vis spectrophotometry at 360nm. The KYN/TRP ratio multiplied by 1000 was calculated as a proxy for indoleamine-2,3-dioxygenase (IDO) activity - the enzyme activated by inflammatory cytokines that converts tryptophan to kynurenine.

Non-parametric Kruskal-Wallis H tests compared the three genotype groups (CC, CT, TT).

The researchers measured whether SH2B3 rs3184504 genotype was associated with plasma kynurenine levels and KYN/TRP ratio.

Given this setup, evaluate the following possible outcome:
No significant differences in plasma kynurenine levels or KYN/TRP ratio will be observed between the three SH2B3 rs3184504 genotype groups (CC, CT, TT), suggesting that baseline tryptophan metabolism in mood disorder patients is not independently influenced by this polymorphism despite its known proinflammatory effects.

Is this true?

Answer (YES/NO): YES